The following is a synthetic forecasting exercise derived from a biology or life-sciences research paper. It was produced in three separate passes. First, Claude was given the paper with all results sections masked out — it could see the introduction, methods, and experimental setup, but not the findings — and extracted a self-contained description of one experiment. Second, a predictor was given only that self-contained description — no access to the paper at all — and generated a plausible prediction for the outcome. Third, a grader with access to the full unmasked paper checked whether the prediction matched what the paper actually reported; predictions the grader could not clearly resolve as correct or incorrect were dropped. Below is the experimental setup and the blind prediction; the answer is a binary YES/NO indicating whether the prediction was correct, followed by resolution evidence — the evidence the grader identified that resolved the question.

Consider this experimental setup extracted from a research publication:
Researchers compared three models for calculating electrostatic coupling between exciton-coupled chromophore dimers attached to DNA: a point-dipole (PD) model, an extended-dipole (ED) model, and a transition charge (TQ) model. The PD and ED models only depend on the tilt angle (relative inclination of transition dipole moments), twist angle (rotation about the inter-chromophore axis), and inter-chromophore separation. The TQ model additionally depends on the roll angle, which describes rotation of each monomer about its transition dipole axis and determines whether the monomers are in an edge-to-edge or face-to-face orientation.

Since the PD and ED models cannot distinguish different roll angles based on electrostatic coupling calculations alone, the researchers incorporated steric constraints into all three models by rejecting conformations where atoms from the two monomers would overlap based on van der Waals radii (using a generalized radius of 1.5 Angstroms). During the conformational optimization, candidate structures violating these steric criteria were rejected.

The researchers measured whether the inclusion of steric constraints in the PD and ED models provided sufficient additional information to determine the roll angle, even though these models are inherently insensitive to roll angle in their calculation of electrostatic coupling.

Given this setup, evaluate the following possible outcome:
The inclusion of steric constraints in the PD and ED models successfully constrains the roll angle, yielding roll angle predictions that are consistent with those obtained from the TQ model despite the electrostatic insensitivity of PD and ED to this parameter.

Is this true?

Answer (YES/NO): YES